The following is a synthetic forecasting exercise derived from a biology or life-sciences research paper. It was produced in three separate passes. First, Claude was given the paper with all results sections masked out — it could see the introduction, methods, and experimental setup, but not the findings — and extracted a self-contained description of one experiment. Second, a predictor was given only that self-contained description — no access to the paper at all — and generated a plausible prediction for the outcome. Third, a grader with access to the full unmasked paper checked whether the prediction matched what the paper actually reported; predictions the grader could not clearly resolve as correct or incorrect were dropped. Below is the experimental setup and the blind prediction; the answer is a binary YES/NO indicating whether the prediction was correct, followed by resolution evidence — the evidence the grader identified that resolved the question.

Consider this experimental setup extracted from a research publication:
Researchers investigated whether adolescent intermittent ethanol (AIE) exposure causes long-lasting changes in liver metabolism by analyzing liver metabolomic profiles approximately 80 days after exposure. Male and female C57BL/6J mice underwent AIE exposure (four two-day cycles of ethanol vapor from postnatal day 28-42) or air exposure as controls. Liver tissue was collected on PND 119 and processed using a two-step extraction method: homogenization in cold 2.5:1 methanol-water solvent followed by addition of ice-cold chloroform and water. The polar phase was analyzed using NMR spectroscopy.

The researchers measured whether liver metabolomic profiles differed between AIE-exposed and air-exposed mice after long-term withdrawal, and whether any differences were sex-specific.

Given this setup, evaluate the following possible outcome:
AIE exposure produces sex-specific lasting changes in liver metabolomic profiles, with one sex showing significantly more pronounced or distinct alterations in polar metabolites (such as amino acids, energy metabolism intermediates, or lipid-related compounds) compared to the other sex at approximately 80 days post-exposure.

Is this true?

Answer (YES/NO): NO